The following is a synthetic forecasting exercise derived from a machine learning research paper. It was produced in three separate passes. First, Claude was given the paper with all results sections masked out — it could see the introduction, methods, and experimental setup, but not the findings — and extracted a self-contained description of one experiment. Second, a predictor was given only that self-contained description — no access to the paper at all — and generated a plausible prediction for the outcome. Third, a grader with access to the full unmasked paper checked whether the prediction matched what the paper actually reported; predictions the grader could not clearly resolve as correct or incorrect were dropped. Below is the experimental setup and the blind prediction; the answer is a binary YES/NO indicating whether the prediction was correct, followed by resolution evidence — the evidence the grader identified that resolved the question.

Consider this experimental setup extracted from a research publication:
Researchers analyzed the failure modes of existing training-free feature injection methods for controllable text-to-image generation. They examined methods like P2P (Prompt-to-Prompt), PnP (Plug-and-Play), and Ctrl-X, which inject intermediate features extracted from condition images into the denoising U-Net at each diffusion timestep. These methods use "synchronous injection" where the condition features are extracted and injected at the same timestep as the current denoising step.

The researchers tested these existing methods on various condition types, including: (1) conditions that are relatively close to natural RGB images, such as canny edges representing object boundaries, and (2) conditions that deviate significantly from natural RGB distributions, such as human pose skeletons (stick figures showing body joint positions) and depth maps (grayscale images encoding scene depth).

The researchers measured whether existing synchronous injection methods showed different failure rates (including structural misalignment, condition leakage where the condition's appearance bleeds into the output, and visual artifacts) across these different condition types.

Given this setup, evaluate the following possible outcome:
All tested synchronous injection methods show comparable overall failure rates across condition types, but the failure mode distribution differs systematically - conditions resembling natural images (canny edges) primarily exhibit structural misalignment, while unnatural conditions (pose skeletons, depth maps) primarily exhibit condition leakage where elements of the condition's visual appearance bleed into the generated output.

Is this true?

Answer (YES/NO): NO